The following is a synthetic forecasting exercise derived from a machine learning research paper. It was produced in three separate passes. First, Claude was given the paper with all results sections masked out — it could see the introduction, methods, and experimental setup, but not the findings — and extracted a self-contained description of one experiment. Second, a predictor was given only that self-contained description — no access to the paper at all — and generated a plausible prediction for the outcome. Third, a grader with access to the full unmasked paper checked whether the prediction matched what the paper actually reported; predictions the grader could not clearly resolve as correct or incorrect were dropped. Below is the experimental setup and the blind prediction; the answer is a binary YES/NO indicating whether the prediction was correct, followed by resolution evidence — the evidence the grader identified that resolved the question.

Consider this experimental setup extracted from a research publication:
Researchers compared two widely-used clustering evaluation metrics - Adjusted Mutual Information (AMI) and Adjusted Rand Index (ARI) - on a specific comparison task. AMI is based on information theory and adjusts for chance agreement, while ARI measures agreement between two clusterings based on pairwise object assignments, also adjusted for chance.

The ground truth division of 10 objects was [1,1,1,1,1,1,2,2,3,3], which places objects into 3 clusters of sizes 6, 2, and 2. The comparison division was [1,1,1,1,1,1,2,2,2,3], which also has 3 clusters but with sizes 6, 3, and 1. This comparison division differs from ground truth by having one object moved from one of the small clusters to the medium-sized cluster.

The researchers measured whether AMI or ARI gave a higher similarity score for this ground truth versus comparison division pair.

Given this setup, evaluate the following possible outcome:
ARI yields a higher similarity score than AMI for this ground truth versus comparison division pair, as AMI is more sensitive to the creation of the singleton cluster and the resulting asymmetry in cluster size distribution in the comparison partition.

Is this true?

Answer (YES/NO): YES